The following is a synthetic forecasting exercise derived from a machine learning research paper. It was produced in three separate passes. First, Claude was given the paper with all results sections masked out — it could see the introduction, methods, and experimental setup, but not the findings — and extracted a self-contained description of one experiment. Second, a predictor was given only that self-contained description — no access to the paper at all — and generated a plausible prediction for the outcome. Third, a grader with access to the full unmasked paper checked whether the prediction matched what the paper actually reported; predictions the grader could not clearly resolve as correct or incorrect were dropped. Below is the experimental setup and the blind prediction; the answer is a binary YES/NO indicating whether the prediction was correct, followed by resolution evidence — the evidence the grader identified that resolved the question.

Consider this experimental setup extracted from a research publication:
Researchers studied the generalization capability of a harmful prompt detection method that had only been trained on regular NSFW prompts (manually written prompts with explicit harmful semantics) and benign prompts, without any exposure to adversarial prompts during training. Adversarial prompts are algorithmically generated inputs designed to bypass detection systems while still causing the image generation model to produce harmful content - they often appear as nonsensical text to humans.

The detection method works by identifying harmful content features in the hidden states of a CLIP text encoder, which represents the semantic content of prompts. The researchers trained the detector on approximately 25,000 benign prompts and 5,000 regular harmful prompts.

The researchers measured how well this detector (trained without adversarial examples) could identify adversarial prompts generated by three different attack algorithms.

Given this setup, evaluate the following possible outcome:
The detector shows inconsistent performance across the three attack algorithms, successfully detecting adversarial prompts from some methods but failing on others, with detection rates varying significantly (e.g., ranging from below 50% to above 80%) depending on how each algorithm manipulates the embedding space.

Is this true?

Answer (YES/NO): NO